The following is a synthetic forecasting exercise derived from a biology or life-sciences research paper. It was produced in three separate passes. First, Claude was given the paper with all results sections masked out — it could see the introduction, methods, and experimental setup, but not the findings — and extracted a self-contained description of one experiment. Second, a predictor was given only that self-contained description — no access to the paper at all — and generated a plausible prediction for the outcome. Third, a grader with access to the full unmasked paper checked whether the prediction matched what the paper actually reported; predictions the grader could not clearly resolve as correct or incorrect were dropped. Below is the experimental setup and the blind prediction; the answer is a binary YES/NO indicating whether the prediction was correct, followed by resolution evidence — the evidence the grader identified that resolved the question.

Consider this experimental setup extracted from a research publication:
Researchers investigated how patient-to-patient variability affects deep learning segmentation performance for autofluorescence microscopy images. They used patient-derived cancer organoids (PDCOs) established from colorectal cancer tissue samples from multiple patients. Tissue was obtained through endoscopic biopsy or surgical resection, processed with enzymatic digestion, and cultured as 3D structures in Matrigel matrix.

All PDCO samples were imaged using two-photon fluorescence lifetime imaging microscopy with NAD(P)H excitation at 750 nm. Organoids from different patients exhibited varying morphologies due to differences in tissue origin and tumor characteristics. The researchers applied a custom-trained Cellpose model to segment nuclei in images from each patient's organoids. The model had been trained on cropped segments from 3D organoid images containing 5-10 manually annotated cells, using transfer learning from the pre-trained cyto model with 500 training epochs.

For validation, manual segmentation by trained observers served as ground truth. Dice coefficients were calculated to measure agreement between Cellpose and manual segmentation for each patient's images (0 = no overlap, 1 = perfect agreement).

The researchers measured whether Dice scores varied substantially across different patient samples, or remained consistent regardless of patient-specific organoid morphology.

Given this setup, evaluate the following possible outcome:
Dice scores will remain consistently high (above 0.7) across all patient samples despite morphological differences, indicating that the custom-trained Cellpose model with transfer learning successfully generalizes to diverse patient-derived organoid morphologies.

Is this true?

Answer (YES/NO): NO